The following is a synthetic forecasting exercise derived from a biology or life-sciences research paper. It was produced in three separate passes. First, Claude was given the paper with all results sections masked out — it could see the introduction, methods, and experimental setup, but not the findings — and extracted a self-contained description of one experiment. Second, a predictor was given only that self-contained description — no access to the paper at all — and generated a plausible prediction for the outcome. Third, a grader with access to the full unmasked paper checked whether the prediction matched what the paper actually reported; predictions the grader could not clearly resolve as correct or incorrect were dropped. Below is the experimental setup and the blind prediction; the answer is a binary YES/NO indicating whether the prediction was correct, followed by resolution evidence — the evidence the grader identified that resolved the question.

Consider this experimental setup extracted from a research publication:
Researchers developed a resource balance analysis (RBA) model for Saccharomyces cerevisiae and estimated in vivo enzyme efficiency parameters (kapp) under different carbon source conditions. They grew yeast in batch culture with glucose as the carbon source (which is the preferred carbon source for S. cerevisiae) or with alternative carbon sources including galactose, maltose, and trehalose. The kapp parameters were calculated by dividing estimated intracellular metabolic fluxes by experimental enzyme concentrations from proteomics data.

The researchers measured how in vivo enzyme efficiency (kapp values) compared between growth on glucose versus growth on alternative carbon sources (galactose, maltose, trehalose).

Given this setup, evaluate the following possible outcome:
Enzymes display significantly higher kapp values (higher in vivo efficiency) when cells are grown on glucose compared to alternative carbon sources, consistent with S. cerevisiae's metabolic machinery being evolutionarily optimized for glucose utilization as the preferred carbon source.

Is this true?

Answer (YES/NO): YES